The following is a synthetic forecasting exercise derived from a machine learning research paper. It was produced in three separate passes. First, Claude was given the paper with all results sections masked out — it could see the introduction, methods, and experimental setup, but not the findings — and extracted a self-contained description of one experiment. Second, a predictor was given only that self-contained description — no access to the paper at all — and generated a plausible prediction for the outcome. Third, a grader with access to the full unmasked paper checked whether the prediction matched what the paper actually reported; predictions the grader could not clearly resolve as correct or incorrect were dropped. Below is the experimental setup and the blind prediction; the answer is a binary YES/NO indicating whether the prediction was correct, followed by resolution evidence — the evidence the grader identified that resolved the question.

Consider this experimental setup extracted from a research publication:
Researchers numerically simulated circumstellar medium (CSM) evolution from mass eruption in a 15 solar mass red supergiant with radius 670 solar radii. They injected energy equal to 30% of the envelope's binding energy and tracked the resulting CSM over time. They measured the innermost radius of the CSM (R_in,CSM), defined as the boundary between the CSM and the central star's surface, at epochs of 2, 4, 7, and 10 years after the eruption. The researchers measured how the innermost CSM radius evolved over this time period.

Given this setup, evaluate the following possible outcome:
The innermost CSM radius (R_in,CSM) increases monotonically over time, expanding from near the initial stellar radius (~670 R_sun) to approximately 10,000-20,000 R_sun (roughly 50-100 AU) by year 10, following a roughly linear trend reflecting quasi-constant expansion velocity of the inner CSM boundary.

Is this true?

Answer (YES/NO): NO